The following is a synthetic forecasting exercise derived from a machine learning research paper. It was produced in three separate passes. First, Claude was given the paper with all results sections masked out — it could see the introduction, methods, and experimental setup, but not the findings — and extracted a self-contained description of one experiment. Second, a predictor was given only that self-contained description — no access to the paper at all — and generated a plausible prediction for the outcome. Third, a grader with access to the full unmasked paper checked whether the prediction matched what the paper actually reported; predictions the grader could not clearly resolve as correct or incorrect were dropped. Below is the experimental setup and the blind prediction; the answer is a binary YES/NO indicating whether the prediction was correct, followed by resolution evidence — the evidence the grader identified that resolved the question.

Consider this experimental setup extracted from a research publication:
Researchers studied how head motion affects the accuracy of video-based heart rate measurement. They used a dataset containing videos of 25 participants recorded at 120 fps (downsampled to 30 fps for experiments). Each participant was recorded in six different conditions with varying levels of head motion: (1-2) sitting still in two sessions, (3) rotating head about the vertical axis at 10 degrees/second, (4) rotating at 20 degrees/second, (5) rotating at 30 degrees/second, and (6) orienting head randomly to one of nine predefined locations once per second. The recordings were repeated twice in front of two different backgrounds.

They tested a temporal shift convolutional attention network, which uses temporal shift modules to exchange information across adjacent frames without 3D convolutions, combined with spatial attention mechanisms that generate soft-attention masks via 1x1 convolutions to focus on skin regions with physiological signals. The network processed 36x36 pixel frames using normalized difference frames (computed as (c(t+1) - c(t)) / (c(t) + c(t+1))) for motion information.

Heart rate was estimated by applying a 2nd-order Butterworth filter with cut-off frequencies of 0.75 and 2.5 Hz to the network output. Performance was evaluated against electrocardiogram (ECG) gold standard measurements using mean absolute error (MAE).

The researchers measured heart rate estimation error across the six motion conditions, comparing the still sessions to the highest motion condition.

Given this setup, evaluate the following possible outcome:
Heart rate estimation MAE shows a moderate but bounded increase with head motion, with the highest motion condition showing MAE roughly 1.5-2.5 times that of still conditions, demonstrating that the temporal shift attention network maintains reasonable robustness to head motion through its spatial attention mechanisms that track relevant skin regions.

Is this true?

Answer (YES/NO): YES